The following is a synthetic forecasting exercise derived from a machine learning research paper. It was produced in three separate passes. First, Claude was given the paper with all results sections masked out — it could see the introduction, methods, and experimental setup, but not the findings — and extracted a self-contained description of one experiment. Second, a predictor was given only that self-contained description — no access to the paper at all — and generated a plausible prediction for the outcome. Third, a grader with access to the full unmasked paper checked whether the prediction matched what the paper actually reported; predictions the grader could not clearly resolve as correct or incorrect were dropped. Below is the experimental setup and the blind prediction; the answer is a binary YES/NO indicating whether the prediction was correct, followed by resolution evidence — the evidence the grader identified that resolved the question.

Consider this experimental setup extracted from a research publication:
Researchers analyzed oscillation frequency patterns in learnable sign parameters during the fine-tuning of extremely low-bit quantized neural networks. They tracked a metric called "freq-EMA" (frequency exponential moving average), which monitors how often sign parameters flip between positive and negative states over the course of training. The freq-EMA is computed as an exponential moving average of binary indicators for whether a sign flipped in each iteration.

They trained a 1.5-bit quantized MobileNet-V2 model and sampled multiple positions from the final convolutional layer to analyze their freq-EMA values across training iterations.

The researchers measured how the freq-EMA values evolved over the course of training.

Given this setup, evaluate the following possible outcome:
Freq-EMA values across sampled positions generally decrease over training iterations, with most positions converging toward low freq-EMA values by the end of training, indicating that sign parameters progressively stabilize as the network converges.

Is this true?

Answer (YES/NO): YES